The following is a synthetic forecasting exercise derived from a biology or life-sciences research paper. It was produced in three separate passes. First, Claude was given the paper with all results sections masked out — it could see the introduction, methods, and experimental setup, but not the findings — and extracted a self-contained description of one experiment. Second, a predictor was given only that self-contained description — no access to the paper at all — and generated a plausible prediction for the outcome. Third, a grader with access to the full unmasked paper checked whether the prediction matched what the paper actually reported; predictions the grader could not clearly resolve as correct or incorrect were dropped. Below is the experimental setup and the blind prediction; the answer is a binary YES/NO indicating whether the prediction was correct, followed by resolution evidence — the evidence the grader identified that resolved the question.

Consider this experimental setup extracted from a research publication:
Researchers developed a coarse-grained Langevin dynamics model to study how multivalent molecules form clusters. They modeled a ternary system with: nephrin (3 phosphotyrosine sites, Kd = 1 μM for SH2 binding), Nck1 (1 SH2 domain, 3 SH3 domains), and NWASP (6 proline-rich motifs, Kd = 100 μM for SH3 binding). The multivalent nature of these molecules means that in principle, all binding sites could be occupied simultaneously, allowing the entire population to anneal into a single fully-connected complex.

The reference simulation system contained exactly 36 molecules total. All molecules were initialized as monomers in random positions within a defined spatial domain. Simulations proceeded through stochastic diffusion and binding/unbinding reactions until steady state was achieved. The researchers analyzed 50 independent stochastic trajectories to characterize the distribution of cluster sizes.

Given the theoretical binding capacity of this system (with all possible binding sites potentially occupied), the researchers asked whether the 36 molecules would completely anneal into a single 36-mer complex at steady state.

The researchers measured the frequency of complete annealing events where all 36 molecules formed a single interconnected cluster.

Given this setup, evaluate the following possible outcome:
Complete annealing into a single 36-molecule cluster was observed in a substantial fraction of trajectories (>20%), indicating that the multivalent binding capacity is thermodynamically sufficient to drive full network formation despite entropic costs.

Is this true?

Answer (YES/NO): NO